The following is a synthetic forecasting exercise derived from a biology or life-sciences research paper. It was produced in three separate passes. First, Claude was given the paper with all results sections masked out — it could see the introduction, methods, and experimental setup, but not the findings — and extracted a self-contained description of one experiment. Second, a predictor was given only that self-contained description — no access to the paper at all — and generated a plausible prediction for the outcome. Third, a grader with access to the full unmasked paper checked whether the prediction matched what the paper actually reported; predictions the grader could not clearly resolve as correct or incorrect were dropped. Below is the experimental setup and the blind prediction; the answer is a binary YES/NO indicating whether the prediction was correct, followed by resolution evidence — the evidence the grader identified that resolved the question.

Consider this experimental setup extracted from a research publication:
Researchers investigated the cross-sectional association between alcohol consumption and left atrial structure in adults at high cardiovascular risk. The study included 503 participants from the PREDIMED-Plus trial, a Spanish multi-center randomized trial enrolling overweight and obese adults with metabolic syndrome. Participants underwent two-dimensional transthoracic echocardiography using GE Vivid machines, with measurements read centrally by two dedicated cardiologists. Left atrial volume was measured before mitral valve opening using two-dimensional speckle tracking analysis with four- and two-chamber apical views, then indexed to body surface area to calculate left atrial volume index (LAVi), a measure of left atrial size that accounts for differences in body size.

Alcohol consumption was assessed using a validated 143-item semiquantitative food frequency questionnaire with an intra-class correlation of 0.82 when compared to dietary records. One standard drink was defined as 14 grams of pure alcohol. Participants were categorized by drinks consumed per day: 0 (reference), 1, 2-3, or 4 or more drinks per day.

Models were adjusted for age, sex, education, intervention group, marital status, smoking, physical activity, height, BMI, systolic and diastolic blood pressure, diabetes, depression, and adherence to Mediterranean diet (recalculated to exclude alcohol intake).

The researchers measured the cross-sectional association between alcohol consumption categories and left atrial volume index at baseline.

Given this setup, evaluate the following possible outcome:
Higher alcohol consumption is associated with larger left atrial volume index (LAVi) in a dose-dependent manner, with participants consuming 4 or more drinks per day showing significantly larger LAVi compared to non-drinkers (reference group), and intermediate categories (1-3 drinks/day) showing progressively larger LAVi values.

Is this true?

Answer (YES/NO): NO